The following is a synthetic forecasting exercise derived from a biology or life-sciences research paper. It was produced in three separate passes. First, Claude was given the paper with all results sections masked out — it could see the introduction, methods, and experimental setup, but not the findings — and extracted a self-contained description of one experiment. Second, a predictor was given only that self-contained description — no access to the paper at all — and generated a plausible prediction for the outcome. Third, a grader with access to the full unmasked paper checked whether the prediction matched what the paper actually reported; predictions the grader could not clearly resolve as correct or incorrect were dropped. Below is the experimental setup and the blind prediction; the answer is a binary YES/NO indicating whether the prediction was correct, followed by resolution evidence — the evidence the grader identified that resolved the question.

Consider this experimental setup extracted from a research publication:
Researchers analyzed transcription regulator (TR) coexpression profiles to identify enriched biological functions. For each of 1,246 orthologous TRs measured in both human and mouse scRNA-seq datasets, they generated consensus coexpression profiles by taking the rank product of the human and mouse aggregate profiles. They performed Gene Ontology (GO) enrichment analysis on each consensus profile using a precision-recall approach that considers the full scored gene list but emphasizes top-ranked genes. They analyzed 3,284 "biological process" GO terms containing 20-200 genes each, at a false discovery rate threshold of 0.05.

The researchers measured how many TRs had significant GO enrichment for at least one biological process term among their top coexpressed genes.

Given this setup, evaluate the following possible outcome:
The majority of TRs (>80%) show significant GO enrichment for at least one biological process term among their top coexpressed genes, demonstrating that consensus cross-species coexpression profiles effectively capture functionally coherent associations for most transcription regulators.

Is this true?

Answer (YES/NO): YES